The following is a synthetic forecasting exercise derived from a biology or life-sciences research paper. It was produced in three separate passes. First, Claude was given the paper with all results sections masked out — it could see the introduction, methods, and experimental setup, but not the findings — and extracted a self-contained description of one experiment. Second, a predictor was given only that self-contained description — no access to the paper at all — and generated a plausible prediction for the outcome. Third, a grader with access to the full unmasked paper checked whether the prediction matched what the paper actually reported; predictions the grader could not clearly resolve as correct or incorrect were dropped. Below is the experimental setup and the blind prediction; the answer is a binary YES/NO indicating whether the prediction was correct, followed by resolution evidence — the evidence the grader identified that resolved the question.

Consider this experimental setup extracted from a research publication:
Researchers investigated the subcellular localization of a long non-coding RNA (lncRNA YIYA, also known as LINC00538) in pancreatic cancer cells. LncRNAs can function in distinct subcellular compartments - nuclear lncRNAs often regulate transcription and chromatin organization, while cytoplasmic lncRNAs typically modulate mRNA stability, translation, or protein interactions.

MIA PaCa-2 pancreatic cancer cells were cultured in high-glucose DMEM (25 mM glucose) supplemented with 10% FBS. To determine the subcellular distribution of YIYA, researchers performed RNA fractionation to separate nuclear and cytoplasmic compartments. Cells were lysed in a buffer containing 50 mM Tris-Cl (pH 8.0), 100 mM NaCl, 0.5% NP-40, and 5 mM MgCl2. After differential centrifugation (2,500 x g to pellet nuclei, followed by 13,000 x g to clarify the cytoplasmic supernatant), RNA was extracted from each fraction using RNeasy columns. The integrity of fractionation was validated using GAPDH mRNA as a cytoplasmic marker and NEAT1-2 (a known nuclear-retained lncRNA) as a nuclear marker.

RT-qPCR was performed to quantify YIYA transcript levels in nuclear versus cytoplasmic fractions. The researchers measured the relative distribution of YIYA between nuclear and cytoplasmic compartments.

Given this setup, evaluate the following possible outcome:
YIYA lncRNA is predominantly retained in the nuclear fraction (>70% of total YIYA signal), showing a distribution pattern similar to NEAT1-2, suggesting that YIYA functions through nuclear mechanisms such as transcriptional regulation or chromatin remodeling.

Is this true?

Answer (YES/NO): NO